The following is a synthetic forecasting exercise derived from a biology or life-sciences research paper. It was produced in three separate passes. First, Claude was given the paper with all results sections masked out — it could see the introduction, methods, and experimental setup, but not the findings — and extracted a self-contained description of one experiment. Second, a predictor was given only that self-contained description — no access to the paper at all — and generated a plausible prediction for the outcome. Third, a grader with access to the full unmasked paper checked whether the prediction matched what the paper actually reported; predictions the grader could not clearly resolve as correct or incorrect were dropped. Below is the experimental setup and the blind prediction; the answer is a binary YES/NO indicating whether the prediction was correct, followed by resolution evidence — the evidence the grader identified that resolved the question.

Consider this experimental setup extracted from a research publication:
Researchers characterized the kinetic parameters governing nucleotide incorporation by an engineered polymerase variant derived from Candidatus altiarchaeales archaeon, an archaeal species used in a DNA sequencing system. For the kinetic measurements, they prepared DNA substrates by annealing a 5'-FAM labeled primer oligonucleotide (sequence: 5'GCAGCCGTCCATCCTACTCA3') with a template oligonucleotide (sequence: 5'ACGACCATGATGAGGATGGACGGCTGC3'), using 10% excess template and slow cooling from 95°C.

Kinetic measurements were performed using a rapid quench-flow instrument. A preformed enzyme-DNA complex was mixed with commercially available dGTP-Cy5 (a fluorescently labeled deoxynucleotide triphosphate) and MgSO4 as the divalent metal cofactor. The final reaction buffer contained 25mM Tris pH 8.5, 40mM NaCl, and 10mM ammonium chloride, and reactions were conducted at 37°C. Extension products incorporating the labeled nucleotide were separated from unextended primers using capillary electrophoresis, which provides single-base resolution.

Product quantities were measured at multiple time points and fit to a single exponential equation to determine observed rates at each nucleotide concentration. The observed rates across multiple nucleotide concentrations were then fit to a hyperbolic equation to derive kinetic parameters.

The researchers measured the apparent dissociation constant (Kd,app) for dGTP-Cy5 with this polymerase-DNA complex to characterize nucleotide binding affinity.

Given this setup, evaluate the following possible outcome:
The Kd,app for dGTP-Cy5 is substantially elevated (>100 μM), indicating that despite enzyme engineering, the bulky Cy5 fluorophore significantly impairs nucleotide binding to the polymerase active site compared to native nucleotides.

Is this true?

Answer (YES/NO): NO